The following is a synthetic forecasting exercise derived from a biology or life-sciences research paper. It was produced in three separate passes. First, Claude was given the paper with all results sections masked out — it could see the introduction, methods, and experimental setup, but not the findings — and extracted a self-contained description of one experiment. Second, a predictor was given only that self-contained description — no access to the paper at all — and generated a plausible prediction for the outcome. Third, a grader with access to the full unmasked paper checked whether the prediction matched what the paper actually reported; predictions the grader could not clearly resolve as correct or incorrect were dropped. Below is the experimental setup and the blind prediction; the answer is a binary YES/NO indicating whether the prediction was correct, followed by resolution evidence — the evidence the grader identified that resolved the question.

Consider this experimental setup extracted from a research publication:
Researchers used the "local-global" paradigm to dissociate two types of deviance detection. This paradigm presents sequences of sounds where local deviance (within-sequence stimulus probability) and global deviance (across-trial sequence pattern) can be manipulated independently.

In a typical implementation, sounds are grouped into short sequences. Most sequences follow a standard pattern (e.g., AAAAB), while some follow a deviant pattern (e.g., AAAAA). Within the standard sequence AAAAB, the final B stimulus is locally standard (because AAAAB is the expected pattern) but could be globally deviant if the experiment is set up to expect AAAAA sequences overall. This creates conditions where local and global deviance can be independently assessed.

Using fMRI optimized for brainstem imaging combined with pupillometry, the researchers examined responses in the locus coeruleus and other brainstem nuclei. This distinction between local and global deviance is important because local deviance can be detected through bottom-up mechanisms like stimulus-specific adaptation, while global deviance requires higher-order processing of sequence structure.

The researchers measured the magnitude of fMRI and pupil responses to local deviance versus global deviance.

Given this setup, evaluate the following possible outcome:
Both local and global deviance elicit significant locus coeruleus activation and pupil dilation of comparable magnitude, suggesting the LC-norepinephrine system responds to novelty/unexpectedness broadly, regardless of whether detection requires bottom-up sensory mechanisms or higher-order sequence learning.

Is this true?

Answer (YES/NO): NO